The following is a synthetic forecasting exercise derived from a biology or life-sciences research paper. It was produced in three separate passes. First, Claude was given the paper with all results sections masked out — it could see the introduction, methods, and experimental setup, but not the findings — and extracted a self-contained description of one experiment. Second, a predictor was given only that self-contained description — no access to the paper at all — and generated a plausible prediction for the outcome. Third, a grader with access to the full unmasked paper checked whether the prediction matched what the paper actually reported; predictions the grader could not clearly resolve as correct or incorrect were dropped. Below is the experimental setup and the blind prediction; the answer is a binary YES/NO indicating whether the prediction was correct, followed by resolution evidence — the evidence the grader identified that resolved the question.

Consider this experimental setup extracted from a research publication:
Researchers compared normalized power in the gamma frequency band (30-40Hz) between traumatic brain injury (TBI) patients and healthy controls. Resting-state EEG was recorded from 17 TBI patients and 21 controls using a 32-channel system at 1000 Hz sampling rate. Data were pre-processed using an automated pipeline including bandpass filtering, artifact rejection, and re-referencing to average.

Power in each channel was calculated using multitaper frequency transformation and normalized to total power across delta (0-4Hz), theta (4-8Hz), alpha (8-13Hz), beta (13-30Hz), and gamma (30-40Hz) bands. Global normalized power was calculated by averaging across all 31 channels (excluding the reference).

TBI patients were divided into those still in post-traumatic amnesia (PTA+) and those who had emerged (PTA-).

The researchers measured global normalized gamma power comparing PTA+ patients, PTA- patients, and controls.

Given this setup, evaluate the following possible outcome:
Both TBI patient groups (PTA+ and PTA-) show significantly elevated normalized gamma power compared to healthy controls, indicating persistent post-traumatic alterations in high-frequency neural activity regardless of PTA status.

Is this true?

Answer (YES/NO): NO